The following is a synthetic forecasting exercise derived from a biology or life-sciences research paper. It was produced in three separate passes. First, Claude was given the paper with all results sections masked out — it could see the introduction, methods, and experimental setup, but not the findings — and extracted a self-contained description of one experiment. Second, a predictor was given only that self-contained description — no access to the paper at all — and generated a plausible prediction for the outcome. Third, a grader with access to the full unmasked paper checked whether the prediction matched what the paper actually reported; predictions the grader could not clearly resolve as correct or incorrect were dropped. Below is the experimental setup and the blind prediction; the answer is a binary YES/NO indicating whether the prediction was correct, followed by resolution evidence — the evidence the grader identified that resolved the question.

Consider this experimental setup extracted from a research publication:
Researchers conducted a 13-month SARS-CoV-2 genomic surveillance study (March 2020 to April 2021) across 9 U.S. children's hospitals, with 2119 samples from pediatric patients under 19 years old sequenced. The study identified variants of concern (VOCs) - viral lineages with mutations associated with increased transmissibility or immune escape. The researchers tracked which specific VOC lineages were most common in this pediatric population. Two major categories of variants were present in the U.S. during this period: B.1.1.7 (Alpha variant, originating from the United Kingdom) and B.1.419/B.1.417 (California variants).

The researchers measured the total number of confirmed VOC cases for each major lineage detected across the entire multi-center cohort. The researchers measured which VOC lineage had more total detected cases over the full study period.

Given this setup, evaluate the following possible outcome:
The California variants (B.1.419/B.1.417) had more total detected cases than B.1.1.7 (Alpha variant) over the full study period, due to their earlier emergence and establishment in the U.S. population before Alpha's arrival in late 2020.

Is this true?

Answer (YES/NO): YES